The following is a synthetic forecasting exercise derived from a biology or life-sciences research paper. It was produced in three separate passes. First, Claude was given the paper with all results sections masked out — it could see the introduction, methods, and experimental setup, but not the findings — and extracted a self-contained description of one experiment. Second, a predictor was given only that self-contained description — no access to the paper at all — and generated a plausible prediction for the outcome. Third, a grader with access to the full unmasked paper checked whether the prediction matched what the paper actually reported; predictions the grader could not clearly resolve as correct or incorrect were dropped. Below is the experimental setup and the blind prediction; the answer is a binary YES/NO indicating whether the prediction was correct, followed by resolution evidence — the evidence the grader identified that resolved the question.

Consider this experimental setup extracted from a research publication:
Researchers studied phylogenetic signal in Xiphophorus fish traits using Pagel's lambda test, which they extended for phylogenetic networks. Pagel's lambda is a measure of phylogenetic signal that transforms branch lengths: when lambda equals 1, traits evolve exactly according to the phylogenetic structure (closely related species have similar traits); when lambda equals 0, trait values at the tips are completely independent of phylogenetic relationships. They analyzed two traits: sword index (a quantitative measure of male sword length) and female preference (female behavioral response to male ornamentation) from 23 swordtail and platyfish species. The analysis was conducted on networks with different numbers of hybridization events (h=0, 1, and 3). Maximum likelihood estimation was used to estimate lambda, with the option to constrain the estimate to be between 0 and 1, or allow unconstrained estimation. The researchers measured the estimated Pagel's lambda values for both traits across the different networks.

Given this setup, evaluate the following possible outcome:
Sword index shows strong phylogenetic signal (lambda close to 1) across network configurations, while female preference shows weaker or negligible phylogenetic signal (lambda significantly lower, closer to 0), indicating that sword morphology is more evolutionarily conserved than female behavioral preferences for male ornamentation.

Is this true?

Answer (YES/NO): NO